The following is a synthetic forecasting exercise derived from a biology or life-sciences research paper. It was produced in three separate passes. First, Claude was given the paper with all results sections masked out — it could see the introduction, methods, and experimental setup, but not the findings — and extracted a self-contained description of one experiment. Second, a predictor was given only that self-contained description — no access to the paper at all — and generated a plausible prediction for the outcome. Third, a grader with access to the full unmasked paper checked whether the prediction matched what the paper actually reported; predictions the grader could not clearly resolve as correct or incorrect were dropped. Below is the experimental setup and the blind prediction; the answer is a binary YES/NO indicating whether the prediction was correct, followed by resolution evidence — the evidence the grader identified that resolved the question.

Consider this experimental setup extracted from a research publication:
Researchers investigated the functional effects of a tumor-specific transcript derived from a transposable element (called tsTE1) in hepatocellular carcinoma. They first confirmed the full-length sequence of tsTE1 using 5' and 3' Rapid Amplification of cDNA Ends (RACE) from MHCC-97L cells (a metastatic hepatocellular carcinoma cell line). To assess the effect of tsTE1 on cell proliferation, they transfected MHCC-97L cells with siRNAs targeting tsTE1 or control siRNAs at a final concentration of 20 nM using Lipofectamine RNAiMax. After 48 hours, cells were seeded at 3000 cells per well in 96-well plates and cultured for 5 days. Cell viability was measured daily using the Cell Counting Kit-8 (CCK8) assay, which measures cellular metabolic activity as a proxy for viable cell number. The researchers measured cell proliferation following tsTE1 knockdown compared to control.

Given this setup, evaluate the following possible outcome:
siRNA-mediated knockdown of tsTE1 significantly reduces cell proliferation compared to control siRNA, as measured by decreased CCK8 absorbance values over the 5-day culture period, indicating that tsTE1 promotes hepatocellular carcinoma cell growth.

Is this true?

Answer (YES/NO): YES